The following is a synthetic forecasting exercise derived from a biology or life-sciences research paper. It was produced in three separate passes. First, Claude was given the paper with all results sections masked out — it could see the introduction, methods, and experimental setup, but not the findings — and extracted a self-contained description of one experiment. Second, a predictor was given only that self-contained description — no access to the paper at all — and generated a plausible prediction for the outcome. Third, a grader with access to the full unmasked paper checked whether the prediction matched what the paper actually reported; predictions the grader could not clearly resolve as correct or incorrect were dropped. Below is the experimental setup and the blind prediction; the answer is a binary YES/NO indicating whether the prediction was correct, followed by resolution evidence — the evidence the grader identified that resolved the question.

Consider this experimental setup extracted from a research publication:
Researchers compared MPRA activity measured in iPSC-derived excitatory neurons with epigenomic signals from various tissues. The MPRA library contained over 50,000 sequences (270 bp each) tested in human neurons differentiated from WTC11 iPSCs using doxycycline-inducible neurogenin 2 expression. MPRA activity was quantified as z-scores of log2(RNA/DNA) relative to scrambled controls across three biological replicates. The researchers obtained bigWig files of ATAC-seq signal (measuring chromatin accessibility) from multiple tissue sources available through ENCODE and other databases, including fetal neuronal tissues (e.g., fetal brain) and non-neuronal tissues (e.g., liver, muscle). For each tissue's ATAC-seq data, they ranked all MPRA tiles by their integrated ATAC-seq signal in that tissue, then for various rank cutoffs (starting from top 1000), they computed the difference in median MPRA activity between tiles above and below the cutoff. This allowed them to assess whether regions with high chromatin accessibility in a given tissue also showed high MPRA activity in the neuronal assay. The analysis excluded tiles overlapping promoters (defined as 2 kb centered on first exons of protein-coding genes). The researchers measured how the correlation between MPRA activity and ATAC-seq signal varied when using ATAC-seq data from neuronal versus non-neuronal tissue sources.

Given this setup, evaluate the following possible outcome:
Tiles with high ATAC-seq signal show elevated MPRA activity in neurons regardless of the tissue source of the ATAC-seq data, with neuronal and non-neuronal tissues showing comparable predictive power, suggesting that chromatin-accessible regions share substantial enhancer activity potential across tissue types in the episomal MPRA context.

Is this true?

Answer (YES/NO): NO